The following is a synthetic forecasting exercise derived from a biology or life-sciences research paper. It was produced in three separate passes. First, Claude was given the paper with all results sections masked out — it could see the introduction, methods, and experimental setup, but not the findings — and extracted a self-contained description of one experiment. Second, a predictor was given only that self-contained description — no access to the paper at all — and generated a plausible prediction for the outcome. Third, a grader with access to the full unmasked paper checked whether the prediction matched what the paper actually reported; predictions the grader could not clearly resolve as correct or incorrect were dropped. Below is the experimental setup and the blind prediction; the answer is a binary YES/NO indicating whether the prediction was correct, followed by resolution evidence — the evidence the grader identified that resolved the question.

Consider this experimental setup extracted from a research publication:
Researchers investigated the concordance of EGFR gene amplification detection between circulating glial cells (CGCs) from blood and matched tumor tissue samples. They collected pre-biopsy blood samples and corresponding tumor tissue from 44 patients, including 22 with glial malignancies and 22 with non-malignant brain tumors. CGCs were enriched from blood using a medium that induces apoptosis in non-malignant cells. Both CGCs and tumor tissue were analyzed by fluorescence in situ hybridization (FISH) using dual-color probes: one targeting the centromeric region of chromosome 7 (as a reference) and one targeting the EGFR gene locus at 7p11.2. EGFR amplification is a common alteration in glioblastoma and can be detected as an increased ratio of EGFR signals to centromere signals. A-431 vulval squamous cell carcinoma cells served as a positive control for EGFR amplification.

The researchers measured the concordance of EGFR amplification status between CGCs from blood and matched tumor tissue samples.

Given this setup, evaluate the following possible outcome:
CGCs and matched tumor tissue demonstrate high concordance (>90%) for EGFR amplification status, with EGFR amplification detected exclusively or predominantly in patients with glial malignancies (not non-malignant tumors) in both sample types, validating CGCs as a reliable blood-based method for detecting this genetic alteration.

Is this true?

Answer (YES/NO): YES